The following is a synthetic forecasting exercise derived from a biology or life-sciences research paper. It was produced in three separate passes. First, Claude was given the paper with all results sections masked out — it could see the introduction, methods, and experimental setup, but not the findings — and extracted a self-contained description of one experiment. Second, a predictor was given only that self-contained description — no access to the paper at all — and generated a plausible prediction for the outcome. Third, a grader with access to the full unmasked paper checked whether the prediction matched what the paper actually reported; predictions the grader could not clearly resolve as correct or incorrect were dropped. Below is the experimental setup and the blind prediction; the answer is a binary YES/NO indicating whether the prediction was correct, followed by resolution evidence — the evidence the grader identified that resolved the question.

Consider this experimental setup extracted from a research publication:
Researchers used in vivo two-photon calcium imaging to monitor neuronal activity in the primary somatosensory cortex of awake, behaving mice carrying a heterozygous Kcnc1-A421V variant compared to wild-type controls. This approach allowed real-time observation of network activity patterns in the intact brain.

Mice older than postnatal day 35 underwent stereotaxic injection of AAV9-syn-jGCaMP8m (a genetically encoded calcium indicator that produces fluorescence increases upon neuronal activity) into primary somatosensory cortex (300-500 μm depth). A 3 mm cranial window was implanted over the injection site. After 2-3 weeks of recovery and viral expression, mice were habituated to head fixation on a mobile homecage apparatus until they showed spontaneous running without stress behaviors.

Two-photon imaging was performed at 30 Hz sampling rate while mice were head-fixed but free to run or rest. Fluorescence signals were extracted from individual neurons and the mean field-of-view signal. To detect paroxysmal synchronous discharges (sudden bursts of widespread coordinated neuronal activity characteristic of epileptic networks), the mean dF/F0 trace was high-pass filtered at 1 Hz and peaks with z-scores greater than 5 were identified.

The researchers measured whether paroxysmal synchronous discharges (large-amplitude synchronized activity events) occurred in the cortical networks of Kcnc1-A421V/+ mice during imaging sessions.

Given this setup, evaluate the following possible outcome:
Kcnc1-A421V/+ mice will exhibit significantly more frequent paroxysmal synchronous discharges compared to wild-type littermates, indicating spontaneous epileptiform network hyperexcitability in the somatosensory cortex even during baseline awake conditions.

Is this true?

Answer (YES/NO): YES